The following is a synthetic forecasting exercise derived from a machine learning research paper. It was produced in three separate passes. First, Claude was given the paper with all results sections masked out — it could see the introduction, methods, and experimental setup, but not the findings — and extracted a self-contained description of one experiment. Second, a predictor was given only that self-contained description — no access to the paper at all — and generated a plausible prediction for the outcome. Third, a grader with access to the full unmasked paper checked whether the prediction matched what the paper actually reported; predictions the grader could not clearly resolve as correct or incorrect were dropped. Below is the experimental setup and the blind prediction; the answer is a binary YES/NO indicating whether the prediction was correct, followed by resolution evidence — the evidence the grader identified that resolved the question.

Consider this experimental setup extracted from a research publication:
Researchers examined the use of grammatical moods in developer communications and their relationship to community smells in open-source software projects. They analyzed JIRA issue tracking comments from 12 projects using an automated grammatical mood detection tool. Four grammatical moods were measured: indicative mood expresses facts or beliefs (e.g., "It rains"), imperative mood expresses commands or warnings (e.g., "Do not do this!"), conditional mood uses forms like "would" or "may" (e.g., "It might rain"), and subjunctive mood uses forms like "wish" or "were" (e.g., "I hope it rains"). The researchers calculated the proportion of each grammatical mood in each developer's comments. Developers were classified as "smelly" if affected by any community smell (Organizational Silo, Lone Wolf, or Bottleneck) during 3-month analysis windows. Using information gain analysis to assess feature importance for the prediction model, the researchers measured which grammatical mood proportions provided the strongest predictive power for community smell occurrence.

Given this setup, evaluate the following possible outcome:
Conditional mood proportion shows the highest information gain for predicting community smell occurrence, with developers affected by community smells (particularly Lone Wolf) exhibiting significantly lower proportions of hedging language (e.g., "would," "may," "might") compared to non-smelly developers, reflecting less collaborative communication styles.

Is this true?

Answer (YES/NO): NO